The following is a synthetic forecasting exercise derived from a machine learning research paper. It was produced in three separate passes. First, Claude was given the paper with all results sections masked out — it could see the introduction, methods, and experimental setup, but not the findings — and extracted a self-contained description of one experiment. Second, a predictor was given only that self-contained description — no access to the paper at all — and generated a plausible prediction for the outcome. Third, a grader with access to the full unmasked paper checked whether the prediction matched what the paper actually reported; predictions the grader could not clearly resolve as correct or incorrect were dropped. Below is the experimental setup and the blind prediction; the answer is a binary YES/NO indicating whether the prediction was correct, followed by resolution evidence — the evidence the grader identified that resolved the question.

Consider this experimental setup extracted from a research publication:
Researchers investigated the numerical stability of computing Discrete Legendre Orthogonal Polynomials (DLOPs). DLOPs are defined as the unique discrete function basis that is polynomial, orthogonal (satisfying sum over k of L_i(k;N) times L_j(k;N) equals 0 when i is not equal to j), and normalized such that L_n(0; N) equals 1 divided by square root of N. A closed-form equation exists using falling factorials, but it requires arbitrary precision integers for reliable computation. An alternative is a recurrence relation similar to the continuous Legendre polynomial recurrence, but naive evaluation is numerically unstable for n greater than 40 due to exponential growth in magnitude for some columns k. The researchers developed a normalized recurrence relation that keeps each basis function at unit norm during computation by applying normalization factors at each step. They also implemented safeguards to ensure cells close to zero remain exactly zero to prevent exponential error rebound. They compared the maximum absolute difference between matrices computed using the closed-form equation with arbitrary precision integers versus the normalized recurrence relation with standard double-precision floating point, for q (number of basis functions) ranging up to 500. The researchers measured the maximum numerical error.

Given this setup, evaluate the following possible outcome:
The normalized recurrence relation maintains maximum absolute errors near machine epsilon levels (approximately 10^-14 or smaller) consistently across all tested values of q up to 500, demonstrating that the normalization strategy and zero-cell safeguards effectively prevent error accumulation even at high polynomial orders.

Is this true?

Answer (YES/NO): NO